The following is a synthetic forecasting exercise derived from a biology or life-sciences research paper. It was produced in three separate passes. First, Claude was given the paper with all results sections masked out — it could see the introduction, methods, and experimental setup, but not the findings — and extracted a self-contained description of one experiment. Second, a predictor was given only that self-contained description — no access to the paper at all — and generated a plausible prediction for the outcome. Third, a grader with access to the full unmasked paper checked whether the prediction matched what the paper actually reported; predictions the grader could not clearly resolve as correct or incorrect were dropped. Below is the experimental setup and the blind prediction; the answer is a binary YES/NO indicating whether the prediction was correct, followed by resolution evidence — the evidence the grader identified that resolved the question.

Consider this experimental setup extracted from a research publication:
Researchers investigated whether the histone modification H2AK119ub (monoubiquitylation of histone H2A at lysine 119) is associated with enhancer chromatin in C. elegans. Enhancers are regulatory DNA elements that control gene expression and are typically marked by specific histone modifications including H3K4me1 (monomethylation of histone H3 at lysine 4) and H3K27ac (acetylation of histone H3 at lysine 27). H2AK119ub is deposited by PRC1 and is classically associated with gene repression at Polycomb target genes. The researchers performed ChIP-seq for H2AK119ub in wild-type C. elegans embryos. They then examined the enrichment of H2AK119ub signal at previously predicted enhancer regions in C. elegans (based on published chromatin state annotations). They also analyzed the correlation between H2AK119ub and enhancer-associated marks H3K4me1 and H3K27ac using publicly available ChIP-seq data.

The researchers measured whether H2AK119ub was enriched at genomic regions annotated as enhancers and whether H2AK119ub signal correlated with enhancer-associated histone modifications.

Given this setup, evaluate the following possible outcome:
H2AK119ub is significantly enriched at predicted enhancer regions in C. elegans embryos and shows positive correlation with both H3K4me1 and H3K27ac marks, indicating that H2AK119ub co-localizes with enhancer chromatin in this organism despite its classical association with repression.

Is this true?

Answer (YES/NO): YES